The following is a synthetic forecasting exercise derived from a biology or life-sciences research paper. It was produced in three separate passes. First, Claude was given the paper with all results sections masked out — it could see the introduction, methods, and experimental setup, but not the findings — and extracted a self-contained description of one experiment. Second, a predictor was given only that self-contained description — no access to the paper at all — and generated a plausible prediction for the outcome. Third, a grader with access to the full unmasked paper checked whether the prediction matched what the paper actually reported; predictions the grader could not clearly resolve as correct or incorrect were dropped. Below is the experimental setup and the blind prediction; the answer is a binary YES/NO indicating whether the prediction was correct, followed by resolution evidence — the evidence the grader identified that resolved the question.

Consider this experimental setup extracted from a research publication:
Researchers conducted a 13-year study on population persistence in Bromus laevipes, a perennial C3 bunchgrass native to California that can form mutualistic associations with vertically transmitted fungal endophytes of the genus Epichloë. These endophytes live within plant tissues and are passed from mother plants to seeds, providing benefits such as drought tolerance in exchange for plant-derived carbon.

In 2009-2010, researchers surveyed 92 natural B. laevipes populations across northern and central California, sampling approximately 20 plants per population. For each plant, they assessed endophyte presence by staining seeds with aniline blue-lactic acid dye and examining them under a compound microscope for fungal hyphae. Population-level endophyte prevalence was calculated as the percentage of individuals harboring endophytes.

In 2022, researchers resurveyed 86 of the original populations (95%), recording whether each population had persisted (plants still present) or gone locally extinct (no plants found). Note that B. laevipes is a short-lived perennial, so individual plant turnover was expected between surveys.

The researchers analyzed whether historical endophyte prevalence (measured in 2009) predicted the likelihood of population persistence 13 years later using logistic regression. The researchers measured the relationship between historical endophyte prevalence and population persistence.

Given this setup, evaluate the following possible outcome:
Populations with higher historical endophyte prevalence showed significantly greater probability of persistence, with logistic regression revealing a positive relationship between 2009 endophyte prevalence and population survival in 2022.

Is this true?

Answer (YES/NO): YES